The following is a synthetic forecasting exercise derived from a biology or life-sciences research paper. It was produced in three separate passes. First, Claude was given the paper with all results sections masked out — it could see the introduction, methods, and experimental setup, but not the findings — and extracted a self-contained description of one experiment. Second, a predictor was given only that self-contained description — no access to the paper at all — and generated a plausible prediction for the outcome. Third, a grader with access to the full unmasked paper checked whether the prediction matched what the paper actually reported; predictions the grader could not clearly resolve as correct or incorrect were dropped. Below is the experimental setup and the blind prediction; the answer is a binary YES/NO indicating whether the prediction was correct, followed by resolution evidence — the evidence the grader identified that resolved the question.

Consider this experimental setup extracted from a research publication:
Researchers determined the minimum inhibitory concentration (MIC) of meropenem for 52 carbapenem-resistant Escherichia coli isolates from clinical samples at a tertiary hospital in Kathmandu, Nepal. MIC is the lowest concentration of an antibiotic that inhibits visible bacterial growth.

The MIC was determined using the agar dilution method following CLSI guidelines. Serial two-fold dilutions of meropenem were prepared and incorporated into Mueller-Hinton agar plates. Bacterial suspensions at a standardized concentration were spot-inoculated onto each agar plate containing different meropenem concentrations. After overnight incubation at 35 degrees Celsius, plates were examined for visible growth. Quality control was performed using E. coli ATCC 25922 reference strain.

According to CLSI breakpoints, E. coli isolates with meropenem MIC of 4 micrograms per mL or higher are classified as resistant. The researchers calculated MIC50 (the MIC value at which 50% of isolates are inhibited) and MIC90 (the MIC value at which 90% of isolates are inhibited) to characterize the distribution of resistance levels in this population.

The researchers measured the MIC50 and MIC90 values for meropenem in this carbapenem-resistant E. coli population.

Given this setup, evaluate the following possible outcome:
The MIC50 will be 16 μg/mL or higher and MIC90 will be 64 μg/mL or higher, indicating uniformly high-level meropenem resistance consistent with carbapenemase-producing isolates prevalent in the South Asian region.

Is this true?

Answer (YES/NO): YES